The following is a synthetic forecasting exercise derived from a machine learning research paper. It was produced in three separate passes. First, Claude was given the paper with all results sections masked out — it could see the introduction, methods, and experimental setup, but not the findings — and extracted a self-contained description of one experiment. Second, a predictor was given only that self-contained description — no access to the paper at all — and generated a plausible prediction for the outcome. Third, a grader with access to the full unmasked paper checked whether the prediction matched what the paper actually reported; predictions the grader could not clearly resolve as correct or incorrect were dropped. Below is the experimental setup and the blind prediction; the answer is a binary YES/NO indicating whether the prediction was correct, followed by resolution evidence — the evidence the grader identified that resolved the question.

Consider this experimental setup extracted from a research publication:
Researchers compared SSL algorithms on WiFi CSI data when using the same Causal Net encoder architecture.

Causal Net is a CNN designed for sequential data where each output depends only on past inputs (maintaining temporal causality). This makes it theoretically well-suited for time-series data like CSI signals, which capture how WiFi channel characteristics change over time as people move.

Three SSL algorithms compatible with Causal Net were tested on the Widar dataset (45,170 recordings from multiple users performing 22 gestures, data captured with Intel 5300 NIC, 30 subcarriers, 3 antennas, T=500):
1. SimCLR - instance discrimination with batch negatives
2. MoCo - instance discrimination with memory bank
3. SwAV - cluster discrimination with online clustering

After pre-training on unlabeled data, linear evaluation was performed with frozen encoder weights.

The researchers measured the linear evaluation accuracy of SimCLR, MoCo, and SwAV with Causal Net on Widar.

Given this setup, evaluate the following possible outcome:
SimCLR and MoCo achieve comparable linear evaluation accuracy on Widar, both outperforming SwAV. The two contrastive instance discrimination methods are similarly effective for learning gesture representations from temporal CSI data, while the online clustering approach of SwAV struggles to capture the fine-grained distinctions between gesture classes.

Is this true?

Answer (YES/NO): NO